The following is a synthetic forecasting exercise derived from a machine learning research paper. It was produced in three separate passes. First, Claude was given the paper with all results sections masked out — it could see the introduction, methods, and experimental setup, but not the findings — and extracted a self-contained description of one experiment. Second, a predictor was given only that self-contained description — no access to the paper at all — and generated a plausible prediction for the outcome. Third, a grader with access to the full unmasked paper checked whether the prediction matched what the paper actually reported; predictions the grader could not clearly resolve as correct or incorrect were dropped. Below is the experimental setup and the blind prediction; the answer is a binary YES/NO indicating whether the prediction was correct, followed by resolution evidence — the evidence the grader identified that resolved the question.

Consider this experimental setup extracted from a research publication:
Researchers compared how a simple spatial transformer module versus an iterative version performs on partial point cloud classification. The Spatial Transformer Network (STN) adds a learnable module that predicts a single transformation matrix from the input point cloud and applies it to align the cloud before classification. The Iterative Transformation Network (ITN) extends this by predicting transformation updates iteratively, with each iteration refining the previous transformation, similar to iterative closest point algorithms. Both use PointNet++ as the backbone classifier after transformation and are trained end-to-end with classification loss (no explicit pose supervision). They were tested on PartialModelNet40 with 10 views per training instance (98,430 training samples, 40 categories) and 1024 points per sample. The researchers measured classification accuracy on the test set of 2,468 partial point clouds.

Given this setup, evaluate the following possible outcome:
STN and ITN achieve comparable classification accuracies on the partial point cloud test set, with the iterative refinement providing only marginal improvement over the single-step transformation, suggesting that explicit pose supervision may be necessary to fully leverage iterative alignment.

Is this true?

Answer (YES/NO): YES